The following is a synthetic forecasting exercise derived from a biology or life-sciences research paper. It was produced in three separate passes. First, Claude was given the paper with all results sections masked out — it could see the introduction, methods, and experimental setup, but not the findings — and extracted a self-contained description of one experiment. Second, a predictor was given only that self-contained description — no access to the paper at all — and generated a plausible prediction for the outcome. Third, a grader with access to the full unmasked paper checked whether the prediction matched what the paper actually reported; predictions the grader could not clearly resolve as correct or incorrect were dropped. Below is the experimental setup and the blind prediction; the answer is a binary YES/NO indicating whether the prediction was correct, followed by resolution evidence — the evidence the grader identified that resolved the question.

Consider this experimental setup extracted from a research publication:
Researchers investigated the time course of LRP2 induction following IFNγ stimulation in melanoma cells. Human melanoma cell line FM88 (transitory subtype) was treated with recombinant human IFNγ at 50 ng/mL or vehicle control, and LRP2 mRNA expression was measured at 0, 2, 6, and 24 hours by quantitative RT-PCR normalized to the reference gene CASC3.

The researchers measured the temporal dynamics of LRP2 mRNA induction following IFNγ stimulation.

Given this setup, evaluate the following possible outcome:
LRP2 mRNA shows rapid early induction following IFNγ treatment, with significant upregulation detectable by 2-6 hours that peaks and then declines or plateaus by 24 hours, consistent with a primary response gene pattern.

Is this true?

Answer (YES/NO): NO